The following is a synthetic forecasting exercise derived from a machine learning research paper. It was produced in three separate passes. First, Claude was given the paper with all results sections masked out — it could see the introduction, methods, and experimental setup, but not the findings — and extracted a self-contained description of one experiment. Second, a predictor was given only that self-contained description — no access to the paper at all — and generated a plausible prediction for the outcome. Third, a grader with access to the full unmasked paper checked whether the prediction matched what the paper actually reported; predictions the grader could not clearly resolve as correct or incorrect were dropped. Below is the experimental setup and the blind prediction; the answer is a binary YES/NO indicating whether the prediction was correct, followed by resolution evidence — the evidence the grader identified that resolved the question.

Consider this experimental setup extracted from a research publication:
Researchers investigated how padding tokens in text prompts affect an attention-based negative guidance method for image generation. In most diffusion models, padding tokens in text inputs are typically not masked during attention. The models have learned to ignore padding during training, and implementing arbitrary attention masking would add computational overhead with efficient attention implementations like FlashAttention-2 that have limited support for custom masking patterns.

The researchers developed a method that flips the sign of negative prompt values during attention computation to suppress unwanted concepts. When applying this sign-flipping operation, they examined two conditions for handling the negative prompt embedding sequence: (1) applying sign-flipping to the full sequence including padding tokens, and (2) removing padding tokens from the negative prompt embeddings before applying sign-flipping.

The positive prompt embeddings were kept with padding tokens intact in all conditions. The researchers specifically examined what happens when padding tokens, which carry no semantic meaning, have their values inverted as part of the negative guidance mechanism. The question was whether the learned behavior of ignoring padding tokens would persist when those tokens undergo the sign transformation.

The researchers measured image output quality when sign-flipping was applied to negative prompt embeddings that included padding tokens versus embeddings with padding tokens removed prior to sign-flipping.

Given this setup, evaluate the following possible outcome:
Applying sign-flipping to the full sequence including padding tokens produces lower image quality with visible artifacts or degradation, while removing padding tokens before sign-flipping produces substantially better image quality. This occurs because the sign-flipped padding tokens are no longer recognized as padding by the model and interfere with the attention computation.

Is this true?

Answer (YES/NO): YES